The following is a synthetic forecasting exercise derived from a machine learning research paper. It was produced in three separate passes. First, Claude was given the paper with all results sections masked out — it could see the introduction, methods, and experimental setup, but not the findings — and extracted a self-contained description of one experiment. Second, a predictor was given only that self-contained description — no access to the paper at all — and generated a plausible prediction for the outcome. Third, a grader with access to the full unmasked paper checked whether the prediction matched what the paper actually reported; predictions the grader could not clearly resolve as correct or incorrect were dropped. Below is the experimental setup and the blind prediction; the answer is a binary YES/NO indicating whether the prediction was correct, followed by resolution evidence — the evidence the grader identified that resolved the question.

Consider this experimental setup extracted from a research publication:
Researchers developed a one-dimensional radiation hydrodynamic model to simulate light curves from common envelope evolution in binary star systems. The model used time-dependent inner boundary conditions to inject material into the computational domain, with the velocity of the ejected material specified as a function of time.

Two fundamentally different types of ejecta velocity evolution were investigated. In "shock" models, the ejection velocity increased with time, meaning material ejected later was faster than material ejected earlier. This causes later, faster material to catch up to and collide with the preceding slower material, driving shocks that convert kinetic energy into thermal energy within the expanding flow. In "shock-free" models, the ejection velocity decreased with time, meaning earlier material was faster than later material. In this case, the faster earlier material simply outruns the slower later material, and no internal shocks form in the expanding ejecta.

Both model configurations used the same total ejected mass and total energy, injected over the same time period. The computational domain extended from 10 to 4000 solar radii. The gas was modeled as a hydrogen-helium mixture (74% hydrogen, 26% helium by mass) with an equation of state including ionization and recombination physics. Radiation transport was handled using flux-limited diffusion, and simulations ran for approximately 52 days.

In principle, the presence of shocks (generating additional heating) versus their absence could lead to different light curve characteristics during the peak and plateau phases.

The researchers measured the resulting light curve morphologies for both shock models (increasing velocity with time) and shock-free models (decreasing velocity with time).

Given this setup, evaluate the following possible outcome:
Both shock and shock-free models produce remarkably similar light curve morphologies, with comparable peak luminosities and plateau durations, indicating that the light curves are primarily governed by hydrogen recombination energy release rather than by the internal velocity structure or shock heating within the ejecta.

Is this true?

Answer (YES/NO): NO